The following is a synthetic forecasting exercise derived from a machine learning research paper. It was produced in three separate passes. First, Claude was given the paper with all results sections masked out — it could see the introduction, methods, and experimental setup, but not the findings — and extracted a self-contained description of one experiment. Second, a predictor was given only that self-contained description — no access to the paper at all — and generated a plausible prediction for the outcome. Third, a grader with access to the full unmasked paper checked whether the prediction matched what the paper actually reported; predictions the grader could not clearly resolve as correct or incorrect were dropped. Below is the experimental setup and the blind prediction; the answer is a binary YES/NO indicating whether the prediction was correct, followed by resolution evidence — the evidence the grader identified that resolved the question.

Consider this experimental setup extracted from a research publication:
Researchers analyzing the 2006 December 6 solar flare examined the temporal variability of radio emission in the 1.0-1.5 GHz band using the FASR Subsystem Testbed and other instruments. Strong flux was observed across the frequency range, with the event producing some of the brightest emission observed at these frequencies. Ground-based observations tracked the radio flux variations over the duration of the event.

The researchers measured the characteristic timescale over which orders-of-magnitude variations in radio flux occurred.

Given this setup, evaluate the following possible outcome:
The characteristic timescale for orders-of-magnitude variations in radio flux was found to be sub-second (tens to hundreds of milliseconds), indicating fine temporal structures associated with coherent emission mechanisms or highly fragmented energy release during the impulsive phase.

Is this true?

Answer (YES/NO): NO